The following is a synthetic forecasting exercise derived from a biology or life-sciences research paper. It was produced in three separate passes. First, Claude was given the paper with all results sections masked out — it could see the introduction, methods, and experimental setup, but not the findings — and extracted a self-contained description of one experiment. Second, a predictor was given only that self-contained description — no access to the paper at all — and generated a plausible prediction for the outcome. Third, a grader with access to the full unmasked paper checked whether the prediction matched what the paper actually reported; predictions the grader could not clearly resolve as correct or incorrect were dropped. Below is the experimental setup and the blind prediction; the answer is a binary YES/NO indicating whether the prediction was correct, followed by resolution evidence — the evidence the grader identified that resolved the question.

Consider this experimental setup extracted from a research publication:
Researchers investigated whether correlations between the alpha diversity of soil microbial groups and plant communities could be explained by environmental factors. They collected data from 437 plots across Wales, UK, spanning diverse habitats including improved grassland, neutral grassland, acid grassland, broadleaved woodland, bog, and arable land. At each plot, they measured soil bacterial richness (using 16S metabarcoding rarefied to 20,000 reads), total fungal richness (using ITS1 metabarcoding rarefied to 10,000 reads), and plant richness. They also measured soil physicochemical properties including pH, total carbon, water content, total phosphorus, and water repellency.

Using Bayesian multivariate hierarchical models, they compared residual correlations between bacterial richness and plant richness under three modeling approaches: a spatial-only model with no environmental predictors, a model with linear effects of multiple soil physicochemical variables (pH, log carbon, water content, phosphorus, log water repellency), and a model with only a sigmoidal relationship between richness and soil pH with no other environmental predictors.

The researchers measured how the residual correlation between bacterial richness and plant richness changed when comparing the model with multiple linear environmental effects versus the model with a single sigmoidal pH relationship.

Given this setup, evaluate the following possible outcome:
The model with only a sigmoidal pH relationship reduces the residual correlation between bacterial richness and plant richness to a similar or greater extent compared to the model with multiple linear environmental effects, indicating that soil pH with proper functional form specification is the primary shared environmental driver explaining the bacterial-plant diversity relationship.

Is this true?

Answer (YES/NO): YES